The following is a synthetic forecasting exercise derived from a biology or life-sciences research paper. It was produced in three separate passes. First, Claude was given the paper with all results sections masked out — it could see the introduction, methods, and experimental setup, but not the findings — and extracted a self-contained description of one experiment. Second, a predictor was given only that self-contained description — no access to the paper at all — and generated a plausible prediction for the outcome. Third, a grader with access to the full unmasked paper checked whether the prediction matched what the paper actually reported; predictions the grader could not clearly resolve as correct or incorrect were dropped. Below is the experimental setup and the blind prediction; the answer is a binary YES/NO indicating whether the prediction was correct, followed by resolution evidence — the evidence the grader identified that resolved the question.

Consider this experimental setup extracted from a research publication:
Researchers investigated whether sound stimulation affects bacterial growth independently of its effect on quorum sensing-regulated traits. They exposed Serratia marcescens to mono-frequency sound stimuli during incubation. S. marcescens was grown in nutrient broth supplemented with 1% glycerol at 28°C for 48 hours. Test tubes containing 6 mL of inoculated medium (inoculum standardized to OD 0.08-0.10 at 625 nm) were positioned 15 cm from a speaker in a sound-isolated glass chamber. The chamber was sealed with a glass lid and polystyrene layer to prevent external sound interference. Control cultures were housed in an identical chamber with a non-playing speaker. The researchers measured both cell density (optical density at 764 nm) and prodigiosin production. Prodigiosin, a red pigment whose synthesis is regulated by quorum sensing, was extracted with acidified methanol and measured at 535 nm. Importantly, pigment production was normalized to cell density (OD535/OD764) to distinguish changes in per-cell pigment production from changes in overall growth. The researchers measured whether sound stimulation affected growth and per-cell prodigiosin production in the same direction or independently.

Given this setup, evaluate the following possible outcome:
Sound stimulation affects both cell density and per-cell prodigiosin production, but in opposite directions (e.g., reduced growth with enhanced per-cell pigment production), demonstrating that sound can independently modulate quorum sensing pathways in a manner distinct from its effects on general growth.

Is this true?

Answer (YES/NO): NO